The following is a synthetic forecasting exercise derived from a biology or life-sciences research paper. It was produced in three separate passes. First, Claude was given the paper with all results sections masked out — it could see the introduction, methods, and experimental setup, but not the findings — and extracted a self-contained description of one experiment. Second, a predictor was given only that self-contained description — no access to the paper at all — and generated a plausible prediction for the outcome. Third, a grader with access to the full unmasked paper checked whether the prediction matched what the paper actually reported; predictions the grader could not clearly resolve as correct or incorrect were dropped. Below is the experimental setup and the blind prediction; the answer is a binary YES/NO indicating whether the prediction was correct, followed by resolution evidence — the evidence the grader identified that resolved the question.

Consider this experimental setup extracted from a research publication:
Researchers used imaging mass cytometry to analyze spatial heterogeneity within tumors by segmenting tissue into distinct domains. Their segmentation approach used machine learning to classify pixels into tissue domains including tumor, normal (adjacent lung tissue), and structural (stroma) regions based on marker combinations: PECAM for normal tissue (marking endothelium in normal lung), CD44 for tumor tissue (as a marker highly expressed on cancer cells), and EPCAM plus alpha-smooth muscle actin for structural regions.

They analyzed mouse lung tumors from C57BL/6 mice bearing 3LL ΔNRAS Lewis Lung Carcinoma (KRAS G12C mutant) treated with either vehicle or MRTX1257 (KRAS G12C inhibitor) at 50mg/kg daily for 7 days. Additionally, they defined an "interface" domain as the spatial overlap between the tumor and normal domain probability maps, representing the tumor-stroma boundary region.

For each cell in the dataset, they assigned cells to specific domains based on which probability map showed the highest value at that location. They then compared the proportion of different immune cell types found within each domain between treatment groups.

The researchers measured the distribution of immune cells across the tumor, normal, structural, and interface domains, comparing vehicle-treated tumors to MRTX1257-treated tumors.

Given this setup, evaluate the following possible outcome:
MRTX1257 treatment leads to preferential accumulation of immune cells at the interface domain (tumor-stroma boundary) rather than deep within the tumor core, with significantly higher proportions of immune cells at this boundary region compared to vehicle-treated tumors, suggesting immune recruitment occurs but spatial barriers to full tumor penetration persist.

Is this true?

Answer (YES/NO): NO